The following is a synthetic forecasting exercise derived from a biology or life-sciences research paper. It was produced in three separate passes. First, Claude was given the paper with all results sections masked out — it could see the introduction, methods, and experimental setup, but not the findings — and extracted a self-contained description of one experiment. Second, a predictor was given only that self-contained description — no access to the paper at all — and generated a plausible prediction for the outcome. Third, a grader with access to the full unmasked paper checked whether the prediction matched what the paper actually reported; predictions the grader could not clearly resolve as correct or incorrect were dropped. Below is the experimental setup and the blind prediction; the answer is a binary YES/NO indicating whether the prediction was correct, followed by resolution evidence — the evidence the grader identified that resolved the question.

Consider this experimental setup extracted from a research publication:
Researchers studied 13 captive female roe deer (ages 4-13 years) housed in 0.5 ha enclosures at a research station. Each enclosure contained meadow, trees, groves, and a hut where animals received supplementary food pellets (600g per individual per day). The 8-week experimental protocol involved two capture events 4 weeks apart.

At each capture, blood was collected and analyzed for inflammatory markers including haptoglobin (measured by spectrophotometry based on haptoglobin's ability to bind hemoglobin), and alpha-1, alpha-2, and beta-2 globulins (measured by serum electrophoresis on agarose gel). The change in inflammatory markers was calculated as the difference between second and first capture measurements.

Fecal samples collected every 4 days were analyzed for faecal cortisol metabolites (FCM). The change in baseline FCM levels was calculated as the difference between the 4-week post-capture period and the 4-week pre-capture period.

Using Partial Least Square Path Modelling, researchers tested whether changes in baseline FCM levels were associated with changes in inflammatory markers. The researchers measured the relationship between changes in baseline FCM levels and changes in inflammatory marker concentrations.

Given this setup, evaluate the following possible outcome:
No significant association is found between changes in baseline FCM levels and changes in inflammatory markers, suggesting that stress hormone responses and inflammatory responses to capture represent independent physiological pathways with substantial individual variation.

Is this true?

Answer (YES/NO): YES